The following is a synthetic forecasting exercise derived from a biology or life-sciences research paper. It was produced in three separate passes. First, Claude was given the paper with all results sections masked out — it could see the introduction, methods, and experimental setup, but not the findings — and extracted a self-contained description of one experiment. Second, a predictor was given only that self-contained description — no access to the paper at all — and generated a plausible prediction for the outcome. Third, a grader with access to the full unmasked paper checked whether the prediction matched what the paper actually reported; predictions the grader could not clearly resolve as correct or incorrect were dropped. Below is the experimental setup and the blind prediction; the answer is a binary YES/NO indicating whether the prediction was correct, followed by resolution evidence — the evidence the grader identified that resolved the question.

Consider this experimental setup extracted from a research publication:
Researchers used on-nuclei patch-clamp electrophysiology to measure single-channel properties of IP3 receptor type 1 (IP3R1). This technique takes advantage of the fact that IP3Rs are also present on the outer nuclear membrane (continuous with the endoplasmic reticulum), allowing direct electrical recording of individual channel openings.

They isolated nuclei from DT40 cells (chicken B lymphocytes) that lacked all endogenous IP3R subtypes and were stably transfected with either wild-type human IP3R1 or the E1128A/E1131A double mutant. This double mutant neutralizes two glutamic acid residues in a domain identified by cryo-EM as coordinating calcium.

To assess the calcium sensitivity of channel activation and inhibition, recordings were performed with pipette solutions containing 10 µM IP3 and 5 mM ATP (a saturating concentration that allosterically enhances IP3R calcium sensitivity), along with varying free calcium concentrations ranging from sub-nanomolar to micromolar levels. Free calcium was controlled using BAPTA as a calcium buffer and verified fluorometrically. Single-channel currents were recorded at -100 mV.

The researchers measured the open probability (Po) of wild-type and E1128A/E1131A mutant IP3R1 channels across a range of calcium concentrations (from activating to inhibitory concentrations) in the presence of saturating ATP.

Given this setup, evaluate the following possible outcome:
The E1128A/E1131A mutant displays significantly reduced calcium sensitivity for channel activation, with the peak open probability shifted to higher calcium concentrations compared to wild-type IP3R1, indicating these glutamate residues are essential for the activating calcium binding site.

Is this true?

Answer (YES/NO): NO